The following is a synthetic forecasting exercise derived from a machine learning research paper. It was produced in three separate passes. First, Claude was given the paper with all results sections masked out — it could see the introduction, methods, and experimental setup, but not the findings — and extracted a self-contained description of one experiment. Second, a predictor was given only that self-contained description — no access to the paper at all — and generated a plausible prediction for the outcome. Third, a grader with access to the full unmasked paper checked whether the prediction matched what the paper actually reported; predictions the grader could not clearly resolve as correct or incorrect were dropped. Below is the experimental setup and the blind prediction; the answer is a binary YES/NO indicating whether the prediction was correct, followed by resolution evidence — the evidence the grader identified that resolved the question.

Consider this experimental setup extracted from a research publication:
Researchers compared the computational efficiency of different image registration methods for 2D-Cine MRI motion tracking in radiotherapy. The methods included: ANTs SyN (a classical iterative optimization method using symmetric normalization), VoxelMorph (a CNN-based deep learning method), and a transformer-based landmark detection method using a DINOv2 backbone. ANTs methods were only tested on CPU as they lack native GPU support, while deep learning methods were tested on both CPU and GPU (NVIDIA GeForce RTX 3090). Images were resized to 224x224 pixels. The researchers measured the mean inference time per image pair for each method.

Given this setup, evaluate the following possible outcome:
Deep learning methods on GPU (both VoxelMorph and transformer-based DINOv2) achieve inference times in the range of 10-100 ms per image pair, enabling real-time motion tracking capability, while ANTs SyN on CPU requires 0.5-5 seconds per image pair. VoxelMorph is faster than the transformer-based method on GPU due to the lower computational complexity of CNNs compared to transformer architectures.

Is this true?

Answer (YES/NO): NO